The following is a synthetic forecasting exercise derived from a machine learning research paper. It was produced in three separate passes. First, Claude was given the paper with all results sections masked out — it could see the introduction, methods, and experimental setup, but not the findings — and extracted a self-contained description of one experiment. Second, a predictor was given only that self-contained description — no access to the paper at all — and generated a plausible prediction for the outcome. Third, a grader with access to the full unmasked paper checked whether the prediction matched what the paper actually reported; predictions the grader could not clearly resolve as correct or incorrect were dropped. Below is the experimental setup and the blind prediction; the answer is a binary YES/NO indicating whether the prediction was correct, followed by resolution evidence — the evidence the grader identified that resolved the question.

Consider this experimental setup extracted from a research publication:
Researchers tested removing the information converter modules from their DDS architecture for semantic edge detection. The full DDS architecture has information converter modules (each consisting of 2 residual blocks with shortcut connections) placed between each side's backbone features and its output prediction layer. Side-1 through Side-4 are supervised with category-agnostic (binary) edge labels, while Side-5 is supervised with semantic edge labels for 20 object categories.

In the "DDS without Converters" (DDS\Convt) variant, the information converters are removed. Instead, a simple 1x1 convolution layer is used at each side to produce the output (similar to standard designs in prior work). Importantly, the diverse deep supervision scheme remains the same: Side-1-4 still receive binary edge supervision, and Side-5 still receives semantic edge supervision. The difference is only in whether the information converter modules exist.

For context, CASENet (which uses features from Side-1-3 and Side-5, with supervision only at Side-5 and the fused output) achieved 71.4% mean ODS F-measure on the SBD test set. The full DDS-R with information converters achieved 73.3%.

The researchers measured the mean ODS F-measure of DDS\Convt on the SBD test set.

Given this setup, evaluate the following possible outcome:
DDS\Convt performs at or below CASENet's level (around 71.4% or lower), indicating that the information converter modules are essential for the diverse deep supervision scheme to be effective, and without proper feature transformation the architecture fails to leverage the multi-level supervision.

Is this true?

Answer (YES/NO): YES